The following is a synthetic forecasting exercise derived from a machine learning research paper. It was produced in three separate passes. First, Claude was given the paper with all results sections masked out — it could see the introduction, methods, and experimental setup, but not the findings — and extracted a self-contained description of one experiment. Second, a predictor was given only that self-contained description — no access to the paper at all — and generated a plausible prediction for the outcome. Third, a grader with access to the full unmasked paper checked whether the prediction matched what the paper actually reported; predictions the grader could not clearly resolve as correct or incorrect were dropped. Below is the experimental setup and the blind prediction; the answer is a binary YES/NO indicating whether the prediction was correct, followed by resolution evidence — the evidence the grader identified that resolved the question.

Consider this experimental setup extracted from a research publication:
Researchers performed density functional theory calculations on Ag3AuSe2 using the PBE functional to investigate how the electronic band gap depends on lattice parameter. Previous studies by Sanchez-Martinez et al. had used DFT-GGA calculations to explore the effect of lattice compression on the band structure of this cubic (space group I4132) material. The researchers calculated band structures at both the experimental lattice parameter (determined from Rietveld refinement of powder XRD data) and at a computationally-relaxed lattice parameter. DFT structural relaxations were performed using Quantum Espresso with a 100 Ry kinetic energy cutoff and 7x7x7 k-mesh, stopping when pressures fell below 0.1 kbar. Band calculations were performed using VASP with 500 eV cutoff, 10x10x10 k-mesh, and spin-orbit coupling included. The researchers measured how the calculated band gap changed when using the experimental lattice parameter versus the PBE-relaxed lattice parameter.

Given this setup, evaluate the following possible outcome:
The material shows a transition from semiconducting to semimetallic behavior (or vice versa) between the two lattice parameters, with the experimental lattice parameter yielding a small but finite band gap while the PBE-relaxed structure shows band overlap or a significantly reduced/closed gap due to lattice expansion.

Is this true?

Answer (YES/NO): NO